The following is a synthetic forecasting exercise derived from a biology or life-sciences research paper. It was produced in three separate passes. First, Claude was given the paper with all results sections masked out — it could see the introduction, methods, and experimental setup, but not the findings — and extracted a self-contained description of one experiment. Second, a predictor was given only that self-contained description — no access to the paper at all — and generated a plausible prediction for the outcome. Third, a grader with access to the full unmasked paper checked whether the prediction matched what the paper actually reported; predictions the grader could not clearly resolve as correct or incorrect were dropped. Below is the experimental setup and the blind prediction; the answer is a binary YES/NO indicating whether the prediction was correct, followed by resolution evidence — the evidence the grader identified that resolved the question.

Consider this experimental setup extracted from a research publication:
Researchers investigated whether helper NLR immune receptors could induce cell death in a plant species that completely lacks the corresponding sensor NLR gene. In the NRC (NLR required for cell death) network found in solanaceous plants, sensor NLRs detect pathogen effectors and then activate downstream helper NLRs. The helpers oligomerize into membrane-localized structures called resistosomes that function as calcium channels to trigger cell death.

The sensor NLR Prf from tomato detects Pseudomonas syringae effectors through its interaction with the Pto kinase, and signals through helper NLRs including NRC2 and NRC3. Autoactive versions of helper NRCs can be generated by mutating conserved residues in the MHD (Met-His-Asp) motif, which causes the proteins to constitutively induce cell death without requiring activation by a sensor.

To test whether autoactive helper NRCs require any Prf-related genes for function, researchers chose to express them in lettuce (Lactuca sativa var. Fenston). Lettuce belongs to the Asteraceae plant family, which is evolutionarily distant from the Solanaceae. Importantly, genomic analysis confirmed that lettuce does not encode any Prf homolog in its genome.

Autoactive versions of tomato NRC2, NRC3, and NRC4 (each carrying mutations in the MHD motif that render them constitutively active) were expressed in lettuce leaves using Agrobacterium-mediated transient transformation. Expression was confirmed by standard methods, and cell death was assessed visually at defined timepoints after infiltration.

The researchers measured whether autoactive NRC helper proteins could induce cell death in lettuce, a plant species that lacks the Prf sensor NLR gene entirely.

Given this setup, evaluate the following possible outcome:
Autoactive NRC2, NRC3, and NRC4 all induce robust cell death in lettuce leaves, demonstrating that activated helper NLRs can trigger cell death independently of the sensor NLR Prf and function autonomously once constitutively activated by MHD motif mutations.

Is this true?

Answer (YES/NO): YES